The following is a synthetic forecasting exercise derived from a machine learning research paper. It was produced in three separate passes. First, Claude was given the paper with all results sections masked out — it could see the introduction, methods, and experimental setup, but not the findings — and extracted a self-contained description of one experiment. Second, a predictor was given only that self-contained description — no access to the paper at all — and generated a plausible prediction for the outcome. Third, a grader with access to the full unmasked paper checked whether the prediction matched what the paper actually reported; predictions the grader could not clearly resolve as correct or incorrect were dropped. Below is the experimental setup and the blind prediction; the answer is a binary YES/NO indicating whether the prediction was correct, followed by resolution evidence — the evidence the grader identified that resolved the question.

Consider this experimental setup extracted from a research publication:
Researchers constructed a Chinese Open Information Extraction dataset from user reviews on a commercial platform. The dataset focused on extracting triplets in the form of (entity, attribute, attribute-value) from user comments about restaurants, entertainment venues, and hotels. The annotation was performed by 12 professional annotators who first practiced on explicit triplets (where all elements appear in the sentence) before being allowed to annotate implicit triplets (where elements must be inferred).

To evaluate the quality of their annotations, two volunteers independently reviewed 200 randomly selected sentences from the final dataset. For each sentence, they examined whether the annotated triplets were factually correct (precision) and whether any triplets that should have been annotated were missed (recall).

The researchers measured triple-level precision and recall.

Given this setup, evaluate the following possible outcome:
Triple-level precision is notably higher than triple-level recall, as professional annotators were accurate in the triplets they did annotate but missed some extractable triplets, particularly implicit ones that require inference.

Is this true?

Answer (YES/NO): NO